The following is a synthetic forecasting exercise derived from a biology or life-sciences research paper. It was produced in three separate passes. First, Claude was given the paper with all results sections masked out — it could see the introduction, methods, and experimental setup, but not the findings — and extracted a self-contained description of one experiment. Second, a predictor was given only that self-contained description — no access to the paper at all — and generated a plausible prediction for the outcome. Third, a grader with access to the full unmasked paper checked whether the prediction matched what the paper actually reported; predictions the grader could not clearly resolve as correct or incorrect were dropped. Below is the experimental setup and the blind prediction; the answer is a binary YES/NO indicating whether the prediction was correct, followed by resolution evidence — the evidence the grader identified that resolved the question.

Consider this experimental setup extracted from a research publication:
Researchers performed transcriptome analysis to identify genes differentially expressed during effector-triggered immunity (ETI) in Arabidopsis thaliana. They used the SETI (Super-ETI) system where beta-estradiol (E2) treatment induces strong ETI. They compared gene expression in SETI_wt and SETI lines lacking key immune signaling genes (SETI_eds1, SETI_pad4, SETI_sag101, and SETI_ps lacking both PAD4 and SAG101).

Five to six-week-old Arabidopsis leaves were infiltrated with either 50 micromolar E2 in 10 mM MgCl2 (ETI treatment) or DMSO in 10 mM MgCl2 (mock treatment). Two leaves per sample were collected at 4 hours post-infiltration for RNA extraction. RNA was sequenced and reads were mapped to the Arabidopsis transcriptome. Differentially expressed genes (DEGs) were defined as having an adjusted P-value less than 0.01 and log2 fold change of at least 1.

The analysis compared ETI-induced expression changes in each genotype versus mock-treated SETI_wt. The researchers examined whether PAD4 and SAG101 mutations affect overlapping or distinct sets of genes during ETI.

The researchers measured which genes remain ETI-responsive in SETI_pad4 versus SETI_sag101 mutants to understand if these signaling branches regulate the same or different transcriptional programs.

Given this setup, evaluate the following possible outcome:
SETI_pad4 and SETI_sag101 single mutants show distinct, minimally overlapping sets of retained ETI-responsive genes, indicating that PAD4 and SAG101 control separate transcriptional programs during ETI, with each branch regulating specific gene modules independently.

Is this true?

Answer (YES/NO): NO